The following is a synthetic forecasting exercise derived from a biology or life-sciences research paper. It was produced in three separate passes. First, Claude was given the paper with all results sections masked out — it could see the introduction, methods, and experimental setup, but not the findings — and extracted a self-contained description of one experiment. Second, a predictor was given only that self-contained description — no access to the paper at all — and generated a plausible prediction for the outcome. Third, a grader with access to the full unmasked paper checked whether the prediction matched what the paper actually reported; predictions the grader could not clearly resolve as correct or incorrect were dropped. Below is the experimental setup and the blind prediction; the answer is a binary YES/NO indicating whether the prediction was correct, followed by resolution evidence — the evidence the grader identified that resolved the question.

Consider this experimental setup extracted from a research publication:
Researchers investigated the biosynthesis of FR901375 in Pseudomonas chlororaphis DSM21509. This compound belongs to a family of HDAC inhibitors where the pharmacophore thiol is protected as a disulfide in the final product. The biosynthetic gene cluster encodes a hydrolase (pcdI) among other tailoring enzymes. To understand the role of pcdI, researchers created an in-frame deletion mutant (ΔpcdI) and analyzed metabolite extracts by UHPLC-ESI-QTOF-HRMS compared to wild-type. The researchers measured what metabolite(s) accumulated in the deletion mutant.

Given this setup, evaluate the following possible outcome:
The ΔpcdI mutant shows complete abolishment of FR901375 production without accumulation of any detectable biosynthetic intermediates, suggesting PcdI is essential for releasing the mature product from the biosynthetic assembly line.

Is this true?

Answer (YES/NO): NO